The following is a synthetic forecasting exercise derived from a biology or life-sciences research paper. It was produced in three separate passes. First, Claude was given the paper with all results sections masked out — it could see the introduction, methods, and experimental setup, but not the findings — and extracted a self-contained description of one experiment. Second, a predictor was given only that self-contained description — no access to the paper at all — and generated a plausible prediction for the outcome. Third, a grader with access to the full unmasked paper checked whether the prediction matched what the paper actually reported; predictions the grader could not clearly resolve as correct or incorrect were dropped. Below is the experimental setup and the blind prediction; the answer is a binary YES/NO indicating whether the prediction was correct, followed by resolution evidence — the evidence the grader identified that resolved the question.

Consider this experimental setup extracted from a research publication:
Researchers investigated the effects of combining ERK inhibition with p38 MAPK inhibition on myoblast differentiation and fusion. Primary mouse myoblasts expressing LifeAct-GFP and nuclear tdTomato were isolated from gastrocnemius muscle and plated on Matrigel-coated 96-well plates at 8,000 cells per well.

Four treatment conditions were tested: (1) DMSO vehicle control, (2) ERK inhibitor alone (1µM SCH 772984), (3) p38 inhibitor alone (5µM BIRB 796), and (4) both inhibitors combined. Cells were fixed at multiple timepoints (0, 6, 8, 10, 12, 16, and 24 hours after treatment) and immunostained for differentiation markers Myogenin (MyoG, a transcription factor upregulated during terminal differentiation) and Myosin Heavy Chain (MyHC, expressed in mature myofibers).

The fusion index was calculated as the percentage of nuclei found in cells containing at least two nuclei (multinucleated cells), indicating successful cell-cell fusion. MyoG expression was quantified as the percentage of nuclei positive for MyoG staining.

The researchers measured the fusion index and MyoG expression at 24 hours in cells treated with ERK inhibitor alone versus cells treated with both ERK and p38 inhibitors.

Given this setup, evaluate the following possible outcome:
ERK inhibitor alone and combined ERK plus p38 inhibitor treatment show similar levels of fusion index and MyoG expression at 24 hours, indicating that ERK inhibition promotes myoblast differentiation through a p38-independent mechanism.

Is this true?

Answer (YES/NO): NO